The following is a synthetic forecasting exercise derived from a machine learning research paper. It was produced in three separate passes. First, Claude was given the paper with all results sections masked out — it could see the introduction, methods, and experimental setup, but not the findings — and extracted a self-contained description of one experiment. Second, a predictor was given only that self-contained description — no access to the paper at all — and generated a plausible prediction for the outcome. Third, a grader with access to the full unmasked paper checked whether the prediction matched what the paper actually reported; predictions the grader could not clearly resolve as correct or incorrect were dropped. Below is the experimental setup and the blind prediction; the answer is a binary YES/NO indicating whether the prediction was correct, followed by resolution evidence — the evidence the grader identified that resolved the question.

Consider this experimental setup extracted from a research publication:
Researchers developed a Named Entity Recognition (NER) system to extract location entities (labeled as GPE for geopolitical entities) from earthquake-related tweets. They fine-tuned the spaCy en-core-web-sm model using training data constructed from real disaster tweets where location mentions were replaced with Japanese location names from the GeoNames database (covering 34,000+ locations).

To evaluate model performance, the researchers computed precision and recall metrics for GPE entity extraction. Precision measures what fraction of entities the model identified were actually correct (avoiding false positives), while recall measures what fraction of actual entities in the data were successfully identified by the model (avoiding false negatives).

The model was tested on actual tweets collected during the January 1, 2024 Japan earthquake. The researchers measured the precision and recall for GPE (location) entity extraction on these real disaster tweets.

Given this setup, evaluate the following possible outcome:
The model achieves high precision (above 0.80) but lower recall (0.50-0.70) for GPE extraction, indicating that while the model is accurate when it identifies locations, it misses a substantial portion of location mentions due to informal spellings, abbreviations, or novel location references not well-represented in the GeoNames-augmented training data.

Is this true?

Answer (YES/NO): NO